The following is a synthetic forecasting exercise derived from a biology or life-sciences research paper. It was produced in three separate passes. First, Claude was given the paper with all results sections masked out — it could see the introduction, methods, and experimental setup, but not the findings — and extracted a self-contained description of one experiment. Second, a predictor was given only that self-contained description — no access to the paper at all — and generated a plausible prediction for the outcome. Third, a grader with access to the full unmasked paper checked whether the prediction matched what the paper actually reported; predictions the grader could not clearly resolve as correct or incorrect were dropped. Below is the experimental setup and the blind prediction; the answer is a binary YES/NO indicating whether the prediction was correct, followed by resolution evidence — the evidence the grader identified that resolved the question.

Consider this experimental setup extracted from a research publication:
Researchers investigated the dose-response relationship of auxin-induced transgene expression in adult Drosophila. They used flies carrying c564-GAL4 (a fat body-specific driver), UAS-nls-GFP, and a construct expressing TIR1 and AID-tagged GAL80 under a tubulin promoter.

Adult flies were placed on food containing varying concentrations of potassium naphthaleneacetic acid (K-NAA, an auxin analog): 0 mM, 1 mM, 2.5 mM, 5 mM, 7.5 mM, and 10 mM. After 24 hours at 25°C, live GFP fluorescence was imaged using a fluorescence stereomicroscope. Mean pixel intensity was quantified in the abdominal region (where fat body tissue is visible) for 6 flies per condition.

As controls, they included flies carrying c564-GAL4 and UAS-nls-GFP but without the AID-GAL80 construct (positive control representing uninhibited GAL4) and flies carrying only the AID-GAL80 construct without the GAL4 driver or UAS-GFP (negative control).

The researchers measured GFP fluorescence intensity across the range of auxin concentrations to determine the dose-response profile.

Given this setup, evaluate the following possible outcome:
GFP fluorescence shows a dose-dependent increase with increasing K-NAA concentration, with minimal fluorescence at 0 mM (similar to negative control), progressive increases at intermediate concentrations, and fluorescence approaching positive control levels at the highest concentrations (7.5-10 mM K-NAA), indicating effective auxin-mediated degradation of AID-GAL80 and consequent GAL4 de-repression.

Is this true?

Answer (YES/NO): NO